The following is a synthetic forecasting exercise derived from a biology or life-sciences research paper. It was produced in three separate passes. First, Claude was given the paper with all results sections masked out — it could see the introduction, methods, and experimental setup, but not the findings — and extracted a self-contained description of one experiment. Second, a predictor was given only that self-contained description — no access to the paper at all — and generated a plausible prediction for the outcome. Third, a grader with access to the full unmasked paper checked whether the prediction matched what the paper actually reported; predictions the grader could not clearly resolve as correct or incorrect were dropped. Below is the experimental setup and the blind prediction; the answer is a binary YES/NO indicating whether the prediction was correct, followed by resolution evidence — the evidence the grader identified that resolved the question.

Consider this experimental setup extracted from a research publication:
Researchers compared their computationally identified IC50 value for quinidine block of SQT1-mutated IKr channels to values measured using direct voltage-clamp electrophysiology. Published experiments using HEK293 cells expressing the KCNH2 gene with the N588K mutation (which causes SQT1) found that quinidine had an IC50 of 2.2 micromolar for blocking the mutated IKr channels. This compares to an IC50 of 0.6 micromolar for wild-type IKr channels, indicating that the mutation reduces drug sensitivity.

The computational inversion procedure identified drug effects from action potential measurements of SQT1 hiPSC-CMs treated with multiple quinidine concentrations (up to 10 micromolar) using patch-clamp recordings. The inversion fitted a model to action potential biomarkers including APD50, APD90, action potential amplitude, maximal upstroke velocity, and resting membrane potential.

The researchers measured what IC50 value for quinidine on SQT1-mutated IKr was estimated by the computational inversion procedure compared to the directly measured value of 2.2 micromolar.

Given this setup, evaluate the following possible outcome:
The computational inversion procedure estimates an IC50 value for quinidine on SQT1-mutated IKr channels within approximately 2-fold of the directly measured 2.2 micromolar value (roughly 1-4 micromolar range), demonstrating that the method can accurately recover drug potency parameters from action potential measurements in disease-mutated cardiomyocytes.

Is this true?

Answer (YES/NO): NO